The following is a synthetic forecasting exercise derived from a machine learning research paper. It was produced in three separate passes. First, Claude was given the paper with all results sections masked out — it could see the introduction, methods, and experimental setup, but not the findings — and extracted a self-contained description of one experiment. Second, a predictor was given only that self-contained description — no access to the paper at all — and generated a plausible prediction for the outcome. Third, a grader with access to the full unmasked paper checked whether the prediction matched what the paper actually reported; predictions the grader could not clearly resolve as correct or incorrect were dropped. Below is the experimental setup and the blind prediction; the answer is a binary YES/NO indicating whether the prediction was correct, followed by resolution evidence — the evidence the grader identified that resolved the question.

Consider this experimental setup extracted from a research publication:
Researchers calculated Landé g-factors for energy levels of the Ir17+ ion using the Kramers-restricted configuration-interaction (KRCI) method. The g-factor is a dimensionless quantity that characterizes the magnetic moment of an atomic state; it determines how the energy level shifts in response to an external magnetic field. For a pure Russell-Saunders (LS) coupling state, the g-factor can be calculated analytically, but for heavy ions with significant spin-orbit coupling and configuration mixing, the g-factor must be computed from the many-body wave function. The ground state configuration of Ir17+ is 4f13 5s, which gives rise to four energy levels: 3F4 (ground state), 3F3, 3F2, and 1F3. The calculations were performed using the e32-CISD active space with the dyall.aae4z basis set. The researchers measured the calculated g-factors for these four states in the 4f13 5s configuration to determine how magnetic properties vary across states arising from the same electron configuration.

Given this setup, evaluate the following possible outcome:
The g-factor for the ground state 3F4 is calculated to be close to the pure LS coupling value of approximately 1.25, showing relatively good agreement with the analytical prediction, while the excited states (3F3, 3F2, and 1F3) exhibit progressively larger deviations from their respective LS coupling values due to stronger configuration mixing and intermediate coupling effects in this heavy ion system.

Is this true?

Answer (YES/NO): NO